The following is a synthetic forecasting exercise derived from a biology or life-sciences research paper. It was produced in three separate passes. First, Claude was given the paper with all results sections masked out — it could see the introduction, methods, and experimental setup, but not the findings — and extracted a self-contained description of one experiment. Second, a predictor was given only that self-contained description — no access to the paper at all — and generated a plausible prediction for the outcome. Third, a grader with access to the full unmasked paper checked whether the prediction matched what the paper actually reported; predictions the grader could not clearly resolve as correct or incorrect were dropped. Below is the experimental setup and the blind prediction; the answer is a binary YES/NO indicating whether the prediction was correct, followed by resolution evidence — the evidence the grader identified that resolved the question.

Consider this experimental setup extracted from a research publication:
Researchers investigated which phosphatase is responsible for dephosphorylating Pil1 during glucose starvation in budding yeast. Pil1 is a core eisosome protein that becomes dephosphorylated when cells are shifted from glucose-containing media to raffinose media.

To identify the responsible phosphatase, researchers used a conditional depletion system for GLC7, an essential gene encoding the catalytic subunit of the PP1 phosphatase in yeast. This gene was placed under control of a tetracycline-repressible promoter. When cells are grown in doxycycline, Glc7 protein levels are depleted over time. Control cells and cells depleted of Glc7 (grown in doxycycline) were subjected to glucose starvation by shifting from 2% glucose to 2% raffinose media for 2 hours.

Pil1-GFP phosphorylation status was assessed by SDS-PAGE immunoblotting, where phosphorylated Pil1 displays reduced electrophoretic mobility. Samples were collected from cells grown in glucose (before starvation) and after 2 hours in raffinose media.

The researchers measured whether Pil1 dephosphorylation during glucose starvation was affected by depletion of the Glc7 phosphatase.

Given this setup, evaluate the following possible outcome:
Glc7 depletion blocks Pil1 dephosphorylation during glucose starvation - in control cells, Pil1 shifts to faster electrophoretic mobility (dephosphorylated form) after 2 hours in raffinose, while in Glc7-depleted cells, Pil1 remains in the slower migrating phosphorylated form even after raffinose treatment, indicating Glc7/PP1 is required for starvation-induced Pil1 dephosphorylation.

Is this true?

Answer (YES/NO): YES